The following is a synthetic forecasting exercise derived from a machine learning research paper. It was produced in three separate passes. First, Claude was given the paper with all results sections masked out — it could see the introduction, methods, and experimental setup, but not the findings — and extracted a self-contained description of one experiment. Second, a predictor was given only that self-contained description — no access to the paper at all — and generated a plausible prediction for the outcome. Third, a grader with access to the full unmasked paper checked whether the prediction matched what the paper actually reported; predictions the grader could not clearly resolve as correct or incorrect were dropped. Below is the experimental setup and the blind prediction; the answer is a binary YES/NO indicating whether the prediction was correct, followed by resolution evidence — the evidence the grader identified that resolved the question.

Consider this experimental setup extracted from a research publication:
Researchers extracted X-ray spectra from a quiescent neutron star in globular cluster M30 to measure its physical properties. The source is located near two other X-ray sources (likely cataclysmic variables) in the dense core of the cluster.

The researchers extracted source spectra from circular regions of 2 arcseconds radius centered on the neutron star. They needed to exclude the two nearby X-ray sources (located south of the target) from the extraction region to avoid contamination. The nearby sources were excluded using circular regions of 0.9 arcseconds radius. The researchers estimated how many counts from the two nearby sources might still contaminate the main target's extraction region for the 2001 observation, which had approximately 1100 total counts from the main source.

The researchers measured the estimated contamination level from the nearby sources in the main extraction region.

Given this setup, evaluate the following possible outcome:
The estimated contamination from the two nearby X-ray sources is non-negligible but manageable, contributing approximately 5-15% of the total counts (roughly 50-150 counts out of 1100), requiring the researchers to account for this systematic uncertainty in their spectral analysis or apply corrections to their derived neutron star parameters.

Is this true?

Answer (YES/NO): NO